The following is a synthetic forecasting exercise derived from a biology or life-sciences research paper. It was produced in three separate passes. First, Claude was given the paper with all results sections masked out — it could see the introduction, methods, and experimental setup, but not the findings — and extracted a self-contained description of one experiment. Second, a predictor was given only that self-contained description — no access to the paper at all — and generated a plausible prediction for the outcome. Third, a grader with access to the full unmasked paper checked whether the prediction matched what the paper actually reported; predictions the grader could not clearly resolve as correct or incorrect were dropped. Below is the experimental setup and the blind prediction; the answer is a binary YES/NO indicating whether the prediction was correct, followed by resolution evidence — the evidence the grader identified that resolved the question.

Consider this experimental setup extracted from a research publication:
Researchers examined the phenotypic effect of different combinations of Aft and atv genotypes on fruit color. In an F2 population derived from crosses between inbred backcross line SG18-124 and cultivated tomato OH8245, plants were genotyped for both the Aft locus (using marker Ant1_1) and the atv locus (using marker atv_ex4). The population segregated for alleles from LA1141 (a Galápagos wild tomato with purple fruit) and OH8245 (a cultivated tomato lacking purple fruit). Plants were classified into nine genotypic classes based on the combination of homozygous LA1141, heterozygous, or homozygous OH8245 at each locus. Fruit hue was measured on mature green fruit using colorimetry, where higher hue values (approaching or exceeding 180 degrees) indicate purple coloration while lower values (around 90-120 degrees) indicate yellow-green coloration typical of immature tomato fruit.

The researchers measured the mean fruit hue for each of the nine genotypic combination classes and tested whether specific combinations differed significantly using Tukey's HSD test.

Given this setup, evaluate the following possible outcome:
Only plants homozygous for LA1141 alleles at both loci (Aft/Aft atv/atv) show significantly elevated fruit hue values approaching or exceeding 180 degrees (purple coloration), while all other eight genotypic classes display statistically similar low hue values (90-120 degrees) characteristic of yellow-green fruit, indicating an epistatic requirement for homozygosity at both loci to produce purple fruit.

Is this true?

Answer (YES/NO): NO